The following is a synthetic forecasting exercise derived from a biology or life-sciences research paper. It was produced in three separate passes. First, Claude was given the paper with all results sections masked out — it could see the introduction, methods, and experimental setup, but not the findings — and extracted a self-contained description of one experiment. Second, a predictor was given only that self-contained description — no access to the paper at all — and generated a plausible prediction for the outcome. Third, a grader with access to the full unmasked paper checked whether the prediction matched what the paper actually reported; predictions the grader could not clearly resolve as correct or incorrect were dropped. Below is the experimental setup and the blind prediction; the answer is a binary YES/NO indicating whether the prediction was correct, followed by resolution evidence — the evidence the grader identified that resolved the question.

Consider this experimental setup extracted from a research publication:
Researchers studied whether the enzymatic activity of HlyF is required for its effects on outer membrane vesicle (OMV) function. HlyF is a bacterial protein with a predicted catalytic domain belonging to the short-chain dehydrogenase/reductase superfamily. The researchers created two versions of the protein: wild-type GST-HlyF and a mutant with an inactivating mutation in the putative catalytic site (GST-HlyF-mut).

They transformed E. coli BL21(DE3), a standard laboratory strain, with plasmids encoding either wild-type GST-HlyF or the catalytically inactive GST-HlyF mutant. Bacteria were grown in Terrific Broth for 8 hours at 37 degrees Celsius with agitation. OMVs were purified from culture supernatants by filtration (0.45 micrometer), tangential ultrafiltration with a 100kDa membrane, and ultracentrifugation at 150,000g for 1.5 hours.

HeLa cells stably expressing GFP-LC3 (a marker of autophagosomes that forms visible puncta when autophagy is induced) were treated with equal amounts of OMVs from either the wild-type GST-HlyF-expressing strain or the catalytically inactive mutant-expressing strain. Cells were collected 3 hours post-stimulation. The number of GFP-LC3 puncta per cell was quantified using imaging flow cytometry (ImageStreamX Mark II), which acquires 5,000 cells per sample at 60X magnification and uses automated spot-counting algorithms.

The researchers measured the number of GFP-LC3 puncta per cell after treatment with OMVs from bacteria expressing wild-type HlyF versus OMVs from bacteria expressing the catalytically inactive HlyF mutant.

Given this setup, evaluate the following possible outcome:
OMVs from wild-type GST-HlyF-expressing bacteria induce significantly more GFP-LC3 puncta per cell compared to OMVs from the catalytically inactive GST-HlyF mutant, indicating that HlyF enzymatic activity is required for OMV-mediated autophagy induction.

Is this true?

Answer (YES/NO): YES